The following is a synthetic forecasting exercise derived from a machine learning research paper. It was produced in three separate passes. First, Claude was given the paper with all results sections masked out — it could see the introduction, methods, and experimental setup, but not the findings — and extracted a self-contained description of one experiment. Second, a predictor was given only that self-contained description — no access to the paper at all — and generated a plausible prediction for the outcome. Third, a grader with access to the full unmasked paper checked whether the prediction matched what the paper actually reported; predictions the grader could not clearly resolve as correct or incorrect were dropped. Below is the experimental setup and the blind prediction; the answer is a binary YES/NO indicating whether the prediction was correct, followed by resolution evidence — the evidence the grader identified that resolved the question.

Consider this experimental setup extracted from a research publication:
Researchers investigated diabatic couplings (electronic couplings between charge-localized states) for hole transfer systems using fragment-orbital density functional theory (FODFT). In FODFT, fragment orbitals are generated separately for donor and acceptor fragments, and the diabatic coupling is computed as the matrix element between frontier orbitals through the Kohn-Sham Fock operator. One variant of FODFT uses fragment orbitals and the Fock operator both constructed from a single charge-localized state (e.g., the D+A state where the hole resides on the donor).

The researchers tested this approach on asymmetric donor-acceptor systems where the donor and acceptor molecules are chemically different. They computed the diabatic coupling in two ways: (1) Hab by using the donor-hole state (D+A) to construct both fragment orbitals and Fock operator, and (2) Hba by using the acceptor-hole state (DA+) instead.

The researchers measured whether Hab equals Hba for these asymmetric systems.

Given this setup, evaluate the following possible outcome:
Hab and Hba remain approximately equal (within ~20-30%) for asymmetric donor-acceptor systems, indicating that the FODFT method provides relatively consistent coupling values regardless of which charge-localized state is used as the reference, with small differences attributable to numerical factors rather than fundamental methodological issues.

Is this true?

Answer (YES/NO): NO